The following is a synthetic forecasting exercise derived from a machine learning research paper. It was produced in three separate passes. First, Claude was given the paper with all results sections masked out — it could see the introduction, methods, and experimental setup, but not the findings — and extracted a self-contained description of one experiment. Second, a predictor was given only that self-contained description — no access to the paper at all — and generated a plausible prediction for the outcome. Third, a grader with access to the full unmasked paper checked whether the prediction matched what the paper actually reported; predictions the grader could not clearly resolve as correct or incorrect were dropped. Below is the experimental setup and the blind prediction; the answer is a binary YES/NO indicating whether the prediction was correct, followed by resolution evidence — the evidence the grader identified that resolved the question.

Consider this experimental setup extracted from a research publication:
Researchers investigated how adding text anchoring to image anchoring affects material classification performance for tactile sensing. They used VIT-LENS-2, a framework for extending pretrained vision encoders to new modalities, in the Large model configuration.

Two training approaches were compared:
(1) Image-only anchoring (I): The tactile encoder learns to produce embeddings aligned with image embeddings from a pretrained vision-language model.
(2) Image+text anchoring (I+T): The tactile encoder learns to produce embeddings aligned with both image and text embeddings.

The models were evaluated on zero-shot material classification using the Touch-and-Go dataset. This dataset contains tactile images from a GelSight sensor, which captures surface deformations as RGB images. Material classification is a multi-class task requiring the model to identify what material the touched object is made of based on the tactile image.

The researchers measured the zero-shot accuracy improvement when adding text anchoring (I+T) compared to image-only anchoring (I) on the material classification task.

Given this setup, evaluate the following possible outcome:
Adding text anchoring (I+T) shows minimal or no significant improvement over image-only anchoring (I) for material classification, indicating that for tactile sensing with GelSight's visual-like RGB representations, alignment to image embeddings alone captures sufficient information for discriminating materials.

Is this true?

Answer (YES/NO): NO